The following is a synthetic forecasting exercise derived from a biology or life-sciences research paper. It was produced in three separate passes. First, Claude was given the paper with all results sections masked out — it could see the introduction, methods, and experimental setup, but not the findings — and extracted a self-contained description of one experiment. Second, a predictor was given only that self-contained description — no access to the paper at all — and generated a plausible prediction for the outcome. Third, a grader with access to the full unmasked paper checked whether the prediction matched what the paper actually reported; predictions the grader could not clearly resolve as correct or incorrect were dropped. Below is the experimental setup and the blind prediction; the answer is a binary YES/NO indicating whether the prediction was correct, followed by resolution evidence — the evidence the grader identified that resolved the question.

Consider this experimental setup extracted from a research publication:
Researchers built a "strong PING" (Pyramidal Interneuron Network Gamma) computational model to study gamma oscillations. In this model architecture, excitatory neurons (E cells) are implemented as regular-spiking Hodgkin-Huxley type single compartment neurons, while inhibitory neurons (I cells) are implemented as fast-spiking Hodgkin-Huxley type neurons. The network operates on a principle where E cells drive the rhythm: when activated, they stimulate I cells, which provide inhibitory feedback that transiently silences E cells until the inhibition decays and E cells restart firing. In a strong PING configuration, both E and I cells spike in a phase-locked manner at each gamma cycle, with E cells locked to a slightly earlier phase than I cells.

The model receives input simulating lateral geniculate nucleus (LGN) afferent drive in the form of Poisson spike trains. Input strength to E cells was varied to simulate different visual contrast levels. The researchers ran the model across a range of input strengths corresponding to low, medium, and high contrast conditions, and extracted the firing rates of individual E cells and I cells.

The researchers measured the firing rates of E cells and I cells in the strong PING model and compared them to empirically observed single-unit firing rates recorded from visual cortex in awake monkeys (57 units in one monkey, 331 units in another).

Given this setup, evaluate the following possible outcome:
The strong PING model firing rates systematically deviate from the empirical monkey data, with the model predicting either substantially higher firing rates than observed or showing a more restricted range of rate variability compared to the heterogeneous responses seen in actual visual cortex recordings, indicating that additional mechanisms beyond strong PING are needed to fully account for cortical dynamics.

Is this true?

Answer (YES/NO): YES